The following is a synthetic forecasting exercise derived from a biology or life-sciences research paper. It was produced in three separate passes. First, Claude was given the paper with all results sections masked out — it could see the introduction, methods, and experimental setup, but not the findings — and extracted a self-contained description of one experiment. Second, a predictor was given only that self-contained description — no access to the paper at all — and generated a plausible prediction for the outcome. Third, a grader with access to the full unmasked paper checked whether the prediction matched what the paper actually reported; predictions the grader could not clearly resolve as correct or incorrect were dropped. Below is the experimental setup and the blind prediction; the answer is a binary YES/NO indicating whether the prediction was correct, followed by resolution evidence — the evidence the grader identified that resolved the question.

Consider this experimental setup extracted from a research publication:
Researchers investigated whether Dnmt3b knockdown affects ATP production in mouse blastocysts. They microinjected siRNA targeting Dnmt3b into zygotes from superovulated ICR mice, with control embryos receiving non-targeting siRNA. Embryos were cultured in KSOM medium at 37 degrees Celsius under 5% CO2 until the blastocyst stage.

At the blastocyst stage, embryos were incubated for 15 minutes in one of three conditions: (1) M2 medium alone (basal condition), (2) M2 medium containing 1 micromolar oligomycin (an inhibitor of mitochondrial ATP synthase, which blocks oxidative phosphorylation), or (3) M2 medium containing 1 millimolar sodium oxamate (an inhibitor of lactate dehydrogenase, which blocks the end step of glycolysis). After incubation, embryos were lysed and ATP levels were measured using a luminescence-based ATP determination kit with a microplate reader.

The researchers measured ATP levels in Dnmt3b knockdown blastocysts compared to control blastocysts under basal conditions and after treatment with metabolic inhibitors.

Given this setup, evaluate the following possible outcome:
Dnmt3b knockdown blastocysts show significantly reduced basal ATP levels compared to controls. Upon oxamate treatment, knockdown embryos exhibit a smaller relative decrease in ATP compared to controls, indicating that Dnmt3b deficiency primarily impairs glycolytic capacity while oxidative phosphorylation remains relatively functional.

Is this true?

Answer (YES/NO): NO